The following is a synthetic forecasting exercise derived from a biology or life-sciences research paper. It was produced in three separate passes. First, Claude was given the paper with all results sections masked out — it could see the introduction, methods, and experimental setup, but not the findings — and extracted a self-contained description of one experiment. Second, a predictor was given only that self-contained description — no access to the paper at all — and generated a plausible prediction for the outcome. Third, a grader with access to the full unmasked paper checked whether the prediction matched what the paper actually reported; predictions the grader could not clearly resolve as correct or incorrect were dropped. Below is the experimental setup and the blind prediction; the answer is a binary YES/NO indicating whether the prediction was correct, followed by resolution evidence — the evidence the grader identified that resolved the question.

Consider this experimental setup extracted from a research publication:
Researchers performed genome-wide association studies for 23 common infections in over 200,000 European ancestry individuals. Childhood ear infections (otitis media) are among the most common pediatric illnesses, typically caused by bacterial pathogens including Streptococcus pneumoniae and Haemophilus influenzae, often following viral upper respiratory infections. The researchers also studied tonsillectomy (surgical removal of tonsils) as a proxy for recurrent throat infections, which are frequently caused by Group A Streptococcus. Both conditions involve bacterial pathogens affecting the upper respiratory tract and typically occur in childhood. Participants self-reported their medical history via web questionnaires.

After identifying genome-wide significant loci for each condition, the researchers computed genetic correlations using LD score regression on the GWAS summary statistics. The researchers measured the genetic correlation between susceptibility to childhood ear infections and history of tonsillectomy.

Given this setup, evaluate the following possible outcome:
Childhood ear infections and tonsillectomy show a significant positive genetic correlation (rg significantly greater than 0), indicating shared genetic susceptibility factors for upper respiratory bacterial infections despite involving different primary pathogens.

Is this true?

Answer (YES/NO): YES